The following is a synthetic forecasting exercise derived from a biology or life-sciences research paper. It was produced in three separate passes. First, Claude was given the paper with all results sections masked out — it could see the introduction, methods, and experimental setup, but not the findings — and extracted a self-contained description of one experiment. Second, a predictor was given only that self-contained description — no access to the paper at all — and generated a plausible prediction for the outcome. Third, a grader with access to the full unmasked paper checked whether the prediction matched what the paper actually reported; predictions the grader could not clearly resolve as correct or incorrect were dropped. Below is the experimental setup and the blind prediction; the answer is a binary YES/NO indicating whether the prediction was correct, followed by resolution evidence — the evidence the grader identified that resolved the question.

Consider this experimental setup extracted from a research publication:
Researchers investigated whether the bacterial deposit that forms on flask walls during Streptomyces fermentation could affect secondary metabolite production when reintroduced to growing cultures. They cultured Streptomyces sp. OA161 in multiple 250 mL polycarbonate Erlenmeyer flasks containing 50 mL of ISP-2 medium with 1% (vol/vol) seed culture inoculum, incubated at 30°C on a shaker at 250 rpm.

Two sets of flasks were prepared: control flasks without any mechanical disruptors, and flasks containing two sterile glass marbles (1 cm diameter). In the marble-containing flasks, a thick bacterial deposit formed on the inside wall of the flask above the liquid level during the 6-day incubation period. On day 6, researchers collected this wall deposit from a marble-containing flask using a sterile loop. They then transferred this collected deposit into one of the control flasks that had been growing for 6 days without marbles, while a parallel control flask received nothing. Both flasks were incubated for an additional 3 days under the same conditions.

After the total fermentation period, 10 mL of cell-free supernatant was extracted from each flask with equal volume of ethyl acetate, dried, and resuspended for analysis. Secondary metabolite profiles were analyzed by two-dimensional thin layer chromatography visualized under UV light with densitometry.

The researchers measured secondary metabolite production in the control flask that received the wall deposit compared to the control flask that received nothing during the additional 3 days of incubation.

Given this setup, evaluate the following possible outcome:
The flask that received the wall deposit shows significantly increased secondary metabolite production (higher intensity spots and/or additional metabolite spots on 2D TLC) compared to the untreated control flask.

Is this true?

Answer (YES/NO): NO